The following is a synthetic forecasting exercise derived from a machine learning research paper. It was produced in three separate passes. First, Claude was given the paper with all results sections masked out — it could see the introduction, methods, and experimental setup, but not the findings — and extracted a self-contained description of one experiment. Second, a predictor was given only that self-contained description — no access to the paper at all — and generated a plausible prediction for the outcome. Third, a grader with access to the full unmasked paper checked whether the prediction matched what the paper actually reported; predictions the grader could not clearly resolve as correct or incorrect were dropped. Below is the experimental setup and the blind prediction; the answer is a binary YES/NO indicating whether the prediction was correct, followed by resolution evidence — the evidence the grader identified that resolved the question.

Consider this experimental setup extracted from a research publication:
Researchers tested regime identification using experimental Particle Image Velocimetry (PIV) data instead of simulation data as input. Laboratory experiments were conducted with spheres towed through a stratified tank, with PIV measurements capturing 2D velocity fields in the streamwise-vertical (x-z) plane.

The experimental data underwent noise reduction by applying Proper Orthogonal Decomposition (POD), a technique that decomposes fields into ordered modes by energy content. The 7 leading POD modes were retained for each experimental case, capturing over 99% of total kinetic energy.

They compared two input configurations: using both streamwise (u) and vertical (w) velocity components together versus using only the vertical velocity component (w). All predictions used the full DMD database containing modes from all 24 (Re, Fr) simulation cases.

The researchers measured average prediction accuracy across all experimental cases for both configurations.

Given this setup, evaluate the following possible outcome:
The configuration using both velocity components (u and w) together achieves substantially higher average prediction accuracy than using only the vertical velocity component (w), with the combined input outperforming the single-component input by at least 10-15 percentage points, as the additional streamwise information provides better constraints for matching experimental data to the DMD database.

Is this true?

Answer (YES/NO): NO